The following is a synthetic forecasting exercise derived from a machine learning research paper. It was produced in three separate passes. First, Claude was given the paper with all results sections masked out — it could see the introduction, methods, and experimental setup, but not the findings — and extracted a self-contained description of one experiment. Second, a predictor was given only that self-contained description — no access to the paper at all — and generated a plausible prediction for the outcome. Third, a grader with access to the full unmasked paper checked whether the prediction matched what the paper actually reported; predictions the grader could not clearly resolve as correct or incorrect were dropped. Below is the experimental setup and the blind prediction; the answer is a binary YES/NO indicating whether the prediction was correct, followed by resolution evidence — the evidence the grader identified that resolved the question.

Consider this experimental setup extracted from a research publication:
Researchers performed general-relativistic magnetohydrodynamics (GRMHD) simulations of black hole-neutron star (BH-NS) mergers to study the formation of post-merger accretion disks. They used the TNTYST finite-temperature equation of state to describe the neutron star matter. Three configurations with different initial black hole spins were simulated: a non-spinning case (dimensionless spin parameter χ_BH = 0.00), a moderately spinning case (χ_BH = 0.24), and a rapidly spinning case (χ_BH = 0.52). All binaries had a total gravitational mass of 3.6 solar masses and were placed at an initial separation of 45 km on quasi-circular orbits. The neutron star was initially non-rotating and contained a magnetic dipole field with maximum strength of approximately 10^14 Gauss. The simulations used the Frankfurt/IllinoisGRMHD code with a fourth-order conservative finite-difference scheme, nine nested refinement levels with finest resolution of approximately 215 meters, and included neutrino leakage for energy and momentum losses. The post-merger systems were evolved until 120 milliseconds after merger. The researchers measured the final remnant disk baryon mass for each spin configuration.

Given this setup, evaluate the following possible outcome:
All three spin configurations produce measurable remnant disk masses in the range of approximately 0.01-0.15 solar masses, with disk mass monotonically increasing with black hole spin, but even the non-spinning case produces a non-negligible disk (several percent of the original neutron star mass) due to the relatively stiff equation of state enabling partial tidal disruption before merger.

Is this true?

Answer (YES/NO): NO